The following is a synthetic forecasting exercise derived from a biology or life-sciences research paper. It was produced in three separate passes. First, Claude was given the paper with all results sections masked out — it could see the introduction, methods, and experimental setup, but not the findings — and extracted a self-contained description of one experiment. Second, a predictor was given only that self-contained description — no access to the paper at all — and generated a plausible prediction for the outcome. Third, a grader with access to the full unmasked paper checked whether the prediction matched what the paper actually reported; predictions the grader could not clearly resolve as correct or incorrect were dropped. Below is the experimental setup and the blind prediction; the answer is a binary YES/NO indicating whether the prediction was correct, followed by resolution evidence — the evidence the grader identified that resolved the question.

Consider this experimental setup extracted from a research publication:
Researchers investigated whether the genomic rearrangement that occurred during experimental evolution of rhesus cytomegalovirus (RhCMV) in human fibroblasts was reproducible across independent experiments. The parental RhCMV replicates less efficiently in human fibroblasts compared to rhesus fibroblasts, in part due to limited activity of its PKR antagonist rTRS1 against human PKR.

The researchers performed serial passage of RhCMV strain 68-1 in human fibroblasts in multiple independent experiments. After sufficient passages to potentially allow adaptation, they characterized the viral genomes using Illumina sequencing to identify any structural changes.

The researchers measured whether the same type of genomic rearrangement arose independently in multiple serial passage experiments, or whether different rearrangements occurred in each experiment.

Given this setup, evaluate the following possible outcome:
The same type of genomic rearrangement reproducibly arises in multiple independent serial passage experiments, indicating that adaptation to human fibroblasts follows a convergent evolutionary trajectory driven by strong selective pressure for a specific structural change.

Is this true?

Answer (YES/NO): YES